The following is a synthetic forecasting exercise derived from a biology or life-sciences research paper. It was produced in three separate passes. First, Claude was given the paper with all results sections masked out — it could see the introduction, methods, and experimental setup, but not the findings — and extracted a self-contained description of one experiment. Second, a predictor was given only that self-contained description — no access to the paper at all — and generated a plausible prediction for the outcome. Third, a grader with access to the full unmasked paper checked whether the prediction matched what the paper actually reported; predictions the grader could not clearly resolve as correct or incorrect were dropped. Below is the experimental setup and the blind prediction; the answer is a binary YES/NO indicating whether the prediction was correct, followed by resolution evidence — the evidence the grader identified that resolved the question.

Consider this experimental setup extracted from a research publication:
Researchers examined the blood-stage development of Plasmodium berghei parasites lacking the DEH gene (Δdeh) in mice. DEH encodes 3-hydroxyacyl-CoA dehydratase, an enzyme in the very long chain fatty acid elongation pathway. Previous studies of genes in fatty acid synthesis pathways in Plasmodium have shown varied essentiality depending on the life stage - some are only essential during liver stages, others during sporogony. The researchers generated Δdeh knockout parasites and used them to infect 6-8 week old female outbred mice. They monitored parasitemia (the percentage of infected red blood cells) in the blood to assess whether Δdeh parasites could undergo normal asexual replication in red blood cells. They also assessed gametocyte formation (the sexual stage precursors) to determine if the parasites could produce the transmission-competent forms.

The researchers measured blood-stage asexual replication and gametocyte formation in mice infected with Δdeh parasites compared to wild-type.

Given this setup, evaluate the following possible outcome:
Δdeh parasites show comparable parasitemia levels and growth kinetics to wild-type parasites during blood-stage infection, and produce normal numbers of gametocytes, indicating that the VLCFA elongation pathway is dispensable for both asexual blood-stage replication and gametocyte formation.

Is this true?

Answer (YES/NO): YES